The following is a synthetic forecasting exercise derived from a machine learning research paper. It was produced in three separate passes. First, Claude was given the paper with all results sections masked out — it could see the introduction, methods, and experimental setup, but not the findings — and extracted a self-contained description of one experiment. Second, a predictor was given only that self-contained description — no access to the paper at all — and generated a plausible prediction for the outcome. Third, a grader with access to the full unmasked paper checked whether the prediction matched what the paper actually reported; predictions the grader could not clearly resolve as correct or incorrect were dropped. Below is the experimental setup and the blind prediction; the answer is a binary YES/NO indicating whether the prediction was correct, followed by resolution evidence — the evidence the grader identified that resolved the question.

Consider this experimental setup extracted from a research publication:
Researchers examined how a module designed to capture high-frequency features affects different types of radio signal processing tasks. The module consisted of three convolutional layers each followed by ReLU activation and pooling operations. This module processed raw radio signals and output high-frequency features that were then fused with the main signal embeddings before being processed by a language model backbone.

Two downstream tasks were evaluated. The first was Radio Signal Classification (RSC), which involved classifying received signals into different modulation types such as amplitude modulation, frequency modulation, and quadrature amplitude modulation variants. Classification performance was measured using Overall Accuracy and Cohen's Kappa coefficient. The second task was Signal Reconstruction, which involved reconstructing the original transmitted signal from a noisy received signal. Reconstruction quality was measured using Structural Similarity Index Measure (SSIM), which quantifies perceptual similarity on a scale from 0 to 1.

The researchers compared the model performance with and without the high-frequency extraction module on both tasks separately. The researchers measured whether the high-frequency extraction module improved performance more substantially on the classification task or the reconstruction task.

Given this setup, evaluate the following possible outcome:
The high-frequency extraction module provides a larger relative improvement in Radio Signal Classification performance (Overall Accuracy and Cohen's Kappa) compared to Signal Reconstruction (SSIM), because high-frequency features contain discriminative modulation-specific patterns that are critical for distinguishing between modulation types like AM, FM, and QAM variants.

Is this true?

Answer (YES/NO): YES